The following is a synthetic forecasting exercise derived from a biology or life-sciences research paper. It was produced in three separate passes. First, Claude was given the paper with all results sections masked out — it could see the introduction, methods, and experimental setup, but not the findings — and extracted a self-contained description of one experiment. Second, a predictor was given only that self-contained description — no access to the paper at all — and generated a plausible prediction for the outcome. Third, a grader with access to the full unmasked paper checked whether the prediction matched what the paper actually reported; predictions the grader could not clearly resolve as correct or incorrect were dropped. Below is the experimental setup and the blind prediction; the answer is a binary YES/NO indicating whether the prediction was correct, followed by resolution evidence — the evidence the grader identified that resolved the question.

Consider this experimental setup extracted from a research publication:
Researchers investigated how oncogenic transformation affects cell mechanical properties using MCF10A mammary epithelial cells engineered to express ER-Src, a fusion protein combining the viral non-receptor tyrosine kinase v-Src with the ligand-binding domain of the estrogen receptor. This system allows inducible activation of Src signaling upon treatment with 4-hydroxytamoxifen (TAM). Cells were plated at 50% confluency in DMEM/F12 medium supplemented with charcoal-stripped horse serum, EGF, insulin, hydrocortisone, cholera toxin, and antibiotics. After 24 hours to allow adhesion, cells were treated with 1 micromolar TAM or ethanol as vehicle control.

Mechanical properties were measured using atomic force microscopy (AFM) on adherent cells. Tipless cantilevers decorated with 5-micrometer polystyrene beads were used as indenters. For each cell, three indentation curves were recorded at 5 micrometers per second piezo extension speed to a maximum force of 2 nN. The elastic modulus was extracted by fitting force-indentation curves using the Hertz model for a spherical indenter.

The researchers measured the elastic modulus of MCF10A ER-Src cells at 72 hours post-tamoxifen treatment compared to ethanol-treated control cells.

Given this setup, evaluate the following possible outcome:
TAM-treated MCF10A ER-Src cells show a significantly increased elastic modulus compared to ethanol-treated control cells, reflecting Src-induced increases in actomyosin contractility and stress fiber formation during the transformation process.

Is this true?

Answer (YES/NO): NO